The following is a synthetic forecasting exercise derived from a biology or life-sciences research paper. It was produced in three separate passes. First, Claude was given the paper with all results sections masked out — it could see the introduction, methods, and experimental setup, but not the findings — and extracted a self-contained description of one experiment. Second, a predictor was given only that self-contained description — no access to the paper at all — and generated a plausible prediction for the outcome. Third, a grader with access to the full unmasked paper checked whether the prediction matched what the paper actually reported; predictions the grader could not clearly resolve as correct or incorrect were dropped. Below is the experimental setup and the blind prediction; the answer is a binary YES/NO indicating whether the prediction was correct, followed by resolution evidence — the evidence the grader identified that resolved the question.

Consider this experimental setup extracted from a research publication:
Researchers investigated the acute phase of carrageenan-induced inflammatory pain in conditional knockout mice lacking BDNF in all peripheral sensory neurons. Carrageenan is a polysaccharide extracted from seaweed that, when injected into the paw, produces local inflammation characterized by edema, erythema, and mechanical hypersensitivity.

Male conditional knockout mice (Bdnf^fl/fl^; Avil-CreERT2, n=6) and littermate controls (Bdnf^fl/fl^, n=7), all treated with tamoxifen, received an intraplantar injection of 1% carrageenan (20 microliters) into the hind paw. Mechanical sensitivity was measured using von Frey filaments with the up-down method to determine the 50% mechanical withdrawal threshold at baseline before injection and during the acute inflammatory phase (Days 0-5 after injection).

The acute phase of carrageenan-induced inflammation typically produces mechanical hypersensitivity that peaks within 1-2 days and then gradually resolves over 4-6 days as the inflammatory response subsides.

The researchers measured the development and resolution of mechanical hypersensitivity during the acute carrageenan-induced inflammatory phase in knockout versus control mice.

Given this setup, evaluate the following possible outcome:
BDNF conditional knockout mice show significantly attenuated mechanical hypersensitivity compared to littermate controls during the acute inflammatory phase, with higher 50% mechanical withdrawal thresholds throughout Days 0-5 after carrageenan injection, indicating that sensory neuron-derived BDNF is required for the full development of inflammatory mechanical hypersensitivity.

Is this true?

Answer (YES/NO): NO